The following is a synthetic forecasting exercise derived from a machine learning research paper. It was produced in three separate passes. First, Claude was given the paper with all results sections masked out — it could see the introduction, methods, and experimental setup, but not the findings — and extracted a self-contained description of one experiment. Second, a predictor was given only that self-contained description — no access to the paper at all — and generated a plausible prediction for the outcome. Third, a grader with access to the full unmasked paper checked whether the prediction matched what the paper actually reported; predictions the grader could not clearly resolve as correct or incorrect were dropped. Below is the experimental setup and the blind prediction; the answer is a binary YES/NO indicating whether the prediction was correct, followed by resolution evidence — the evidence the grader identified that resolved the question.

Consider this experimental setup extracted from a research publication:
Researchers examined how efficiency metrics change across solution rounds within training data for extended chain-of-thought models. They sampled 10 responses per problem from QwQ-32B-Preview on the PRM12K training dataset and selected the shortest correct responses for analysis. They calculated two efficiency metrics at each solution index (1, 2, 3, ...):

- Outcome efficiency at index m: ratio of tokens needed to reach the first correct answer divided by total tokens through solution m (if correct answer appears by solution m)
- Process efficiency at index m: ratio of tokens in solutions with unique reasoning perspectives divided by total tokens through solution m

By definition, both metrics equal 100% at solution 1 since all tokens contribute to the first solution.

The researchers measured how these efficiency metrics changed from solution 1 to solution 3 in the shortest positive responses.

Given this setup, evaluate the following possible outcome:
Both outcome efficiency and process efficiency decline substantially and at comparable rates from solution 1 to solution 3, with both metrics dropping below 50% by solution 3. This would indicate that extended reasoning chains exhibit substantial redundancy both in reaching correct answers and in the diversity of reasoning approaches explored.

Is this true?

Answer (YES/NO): NO